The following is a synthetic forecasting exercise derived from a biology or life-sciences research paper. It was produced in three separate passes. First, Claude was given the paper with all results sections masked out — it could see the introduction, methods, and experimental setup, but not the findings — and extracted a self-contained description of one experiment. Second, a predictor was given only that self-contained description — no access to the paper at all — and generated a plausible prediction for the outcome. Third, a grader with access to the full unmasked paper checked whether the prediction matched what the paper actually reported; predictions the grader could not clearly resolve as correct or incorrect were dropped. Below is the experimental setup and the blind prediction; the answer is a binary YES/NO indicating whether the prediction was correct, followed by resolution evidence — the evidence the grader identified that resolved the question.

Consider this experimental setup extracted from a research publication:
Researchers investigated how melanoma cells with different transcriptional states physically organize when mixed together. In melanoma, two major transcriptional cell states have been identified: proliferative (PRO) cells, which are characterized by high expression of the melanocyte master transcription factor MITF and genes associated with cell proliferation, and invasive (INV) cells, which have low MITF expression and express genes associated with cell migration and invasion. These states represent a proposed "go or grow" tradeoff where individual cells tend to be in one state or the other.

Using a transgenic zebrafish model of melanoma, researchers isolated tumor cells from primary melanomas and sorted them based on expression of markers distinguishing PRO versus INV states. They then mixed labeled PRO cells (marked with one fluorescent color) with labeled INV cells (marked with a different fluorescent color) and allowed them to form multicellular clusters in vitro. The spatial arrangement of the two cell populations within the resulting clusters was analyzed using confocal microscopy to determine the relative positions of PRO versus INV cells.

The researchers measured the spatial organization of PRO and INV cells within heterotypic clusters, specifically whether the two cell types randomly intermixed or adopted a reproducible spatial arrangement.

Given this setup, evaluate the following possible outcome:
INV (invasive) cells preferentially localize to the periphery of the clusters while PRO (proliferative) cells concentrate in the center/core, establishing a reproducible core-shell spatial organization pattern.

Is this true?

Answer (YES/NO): NO